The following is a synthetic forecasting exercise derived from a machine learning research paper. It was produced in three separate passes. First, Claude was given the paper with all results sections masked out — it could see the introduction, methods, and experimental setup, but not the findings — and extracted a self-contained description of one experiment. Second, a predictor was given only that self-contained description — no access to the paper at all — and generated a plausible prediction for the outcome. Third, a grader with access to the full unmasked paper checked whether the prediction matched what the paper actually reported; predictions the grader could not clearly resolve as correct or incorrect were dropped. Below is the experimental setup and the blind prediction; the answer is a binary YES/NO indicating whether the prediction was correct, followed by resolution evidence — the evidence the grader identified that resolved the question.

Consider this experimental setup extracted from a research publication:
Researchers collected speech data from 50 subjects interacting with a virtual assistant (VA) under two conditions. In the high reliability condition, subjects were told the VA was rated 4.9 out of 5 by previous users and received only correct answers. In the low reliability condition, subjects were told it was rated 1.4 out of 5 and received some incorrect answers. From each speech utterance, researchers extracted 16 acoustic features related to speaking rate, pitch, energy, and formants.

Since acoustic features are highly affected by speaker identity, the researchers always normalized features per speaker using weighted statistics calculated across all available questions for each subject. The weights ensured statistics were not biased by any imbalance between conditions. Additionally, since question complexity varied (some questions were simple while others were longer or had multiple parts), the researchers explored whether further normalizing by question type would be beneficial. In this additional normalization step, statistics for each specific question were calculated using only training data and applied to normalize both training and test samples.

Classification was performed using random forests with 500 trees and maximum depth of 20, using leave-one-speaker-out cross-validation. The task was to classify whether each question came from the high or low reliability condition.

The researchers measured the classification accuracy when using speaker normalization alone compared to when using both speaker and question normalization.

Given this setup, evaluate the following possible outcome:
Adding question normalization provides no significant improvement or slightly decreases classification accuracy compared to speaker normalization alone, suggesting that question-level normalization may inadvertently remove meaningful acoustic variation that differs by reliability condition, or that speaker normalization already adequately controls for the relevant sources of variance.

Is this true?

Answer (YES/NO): NO